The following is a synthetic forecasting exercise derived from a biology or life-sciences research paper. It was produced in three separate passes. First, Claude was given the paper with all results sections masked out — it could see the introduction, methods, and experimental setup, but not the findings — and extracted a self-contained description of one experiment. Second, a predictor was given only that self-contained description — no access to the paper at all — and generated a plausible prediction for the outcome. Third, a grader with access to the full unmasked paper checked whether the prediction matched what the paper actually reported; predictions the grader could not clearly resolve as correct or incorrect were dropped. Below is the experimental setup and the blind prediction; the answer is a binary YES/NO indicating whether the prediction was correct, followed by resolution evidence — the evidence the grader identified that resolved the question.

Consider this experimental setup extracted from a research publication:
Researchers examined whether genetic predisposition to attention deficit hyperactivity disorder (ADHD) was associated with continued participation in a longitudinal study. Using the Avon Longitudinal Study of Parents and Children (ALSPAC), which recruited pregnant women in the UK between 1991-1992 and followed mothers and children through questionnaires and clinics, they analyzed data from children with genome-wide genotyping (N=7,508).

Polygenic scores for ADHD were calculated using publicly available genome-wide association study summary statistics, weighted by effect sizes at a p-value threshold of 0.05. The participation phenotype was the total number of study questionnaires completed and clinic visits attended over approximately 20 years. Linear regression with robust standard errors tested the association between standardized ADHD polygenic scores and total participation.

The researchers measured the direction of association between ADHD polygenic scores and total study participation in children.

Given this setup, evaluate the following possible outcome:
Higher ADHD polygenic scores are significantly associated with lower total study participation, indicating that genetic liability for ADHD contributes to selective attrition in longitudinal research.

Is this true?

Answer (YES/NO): YES